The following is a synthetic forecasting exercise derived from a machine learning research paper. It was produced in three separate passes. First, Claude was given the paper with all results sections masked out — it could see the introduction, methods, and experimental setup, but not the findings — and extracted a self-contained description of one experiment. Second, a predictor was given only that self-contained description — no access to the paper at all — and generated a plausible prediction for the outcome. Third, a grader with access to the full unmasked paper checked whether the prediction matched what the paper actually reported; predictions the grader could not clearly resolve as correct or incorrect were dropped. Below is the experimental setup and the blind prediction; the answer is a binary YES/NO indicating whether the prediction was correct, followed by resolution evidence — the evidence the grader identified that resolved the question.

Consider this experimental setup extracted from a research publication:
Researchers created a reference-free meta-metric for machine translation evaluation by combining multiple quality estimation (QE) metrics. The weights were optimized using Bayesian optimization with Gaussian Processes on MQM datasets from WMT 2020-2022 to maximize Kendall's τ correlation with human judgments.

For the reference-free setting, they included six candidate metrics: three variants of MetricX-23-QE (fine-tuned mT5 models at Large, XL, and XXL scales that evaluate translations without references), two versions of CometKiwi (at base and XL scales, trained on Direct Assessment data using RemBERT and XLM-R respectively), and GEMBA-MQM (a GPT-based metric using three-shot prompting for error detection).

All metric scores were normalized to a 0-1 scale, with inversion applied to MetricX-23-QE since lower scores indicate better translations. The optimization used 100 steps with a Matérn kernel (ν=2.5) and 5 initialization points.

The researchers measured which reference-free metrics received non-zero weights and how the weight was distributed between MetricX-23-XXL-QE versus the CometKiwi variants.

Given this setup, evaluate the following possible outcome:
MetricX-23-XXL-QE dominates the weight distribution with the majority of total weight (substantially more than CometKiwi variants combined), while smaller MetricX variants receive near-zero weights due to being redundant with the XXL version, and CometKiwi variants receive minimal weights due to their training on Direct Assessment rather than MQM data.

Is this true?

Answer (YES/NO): YES